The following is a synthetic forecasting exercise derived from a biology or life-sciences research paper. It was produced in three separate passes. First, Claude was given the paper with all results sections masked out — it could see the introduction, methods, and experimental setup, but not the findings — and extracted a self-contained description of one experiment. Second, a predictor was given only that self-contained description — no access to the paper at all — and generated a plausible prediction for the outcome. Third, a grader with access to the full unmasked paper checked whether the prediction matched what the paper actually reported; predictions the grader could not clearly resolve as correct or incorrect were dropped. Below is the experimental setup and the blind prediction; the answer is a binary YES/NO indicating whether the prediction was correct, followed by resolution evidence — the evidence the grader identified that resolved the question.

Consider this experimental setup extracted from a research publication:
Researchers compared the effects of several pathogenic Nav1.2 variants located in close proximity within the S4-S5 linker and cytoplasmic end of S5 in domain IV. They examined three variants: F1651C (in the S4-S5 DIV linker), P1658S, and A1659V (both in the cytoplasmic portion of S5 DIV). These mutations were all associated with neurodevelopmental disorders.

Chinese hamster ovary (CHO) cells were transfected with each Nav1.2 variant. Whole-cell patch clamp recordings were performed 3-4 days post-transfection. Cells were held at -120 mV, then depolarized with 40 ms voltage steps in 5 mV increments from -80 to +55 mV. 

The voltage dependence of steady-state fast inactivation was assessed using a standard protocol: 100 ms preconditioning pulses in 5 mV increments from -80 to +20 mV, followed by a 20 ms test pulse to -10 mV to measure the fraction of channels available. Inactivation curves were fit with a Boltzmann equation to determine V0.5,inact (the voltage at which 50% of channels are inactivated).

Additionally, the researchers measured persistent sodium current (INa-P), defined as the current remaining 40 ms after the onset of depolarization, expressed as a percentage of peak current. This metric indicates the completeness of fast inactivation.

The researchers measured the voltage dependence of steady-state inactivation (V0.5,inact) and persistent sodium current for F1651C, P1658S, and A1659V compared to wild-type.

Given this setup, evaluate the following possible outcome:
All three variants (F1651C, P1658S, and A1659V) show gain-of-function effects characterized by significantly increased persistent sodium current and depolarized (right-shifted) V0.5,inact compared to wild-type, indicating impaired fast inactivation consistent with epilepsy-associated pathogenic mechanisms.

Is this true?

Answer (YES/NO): YES